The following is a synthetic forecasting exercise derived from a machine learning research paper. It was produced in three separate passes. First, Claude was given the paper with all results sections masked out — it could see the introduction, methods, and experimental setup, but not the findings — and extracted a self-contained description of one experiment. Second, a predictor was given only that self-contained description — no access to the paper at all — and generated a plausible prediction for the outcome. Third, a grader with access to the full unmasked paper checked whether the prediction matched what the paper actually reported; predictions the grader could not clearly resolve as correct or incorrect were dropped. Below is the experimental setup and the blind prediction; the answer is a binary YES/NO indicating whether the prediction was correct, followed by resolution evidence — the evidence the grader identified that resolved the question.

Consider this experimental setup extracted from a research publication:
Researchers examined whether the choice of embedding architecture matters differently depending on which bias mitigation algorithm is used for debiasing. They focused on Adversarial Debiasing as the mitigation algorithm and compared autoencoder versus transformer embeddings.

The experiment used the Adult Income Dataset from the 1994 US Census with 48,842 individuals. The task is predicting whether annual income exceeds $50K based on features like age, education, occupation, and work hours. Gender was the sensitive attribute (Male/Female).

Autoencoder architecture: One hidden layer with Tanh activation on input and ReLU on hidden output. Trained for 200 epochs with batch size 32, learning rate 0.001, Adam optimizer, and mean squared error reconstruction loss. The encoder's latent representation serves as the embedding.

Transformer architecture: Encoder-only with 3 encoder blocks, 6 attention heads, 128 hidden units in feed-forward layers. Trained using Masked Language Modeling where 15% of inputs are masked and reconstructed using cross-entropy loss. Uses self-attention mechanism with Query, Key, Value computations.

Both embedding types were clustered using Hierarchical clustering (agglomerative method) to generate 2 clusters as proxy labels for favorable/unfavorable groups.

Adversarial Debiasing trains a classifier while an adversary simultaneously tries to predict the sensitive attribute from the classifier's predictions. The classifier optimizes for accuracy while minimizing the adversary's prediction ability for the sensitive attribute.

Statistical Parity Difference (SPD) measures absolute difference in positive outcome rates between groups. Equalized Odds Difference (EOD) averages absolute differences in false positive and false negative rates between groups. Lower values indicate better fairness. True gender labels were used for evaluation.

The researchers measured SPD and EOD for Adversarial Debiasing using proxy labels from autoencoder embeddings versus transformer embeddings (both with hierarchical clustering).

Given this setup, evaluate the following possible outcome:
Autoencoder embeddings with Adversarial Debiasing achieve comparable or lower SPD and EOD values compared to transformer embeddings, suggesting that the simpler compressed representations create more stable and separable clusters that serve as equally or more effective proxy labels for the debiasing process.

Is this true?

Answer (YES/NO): YES